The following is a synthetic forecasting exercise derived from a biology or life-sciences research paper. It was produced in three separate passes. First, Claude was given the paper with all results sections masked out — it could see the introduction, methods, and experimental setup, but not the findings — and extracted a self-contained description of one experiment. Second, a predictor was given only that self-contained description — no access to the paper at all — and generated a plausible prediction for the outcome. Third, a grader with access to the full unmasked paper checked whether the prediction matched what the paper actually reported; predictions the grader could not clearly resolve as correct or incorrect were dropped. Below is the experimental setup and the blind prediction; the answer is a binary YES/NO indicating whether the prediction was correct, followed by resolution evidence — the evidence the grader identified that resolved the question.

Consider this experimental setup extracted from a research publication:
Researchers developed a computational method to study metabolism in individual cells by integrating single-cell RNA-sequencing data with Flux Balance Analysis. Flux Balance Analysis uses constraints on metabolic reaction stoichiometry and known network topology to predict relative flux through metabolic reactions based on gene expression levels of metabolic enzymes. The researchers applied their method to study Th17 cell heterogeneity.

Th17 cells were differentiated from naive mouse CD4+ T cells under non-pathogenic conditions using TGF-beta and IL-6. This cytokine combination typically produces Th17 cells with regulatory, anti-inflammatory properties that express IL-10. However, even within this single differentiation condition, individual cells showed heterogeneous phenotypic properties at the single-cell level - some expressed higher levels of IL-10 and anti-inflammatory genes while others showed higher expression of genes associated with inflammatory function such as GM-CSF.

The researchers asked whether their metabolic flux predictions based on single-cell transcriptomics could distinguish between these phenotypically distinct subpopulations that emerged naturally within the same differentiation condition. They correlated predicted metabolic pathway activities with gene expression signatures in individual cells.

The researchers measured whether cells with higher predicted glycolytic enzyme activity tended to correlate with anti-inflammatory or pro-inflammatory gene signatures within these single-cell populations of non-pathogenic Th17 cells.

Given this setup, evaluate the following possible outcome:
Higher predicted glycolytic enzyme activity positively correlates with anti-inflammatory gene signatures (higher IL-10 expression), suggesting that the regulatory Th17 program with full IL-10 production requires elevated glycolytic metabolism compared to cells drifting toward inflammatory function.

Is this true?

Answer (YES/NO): NO